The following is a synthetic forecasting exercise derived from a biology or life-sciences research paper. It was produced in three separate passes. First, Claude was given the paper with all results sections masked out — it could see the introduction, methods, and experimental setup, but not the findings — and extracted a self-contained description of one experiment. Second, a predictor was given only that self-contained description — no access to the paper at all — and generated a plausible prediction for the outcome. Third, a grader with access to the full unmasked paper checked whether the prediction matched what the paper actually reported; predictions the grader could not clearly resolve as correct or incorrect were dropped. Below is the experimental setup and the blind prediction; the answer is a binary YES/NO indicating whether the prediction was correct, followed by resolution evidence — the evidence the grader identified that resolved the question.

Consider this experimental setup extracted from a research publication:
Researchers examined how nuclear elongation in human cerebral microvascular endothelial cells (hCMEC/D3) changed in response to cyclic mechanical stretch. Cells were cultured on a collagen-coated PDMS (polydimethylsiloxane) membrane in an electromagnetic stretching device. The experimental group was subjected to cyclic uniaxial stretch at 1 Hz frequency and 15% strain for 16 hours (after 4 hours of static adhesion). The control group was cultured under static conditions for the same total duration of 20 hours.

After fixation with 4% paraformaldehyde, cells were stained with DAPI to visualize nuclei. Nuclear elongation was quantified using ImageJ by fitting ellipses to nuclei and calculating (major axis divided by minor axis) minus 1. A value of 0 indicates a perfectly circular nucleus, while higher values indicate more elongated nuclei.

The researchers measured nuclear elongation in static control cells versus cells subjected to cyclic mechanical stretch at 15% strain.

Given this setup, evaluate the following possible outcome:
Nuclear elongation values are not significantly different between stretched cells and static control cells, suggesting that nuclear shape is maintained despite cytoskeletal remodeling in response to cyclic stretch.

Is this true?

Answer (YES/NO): NO